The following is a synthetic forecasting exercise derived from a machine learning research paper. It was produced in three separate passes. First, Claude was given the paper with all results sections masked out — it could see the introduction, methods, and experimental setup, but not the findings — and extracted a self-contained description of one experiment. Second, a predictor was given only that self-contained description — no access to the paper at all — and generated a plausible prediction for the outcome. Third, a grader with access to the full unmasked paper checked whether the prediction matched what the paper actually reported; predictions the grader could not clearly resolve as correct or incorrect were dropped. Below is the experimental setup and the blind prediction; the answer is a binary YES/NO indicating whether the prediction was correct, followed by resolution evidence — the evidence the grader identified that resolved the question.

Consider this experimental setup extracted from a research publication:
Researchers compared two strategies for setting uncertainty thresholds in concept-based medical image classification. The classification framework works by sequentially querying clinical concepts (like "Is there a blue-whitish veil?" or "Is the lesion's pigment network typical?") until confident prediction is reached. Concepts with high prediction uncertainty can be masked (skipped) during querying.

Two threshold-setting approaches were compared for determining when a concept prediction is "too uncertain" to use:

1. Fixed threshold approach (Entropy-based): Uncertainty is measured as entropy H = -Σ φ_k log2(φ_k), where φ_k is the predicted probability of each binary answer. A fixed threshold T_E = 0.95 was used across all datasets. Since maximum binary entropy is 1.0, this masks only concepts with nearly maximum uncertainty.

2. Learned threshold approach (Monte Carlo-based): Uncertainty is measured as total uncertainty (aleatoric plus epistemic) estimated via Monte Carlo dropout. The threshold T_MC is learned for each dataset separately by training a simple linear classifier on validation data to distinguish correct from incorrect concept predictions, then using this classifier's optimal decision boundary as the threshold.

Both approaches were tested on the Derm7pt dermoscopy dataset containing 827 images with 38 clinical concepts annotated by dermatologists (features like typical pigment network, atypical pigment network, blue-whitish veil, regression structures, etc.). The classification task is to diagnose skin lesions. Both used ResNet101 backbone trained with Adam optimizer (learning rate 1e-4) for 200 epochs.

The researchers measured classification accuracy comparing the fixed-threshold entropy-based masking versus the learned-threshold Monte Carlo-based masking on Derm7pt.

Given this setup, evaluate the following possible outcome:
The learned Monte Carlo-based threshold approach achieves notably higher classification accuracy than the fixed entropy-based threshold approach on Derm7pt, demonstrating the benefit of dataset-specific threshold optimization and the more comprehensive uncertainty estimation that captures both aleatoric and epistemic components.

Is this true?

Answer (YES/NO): YES